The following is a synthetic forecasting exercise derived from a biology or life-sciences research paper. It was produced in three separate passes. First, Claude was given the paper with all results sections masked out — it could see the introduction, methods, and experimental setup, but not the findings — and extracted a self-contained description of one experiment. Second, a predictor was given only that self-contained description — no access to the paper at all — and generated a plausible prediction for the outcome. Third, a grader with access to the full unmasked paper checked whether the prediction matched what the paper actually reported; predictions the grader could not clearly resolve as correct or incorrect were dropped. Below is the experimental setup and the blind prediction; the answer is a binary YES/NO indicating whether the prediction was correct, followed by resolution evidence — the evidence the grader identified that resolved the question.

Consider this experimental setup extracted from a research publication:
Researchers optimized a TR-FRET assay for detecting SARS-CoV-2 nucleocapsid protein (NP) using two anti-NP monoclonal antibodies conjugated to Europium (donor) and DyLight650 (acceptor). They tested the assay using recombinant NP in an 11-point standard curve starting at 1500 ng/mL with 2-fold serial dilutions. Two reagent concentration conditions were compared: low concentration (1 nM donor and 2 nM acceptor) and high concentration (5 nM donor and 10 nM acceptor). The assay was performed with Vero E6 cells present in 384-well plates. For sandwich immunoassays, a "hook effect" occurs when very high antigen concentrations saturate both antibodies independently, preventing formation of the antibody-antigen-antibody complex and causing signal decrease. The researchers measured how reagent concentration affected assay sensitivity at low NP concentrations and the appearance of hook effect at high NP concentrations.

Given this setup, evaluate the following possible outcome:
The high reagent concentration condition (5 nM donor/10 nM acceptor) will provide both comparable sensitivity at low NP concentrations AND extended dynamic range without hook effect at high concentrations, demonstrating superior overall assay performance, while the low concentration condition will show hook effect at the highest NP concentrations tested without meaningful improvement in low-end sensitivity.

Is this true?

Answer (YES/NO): NO